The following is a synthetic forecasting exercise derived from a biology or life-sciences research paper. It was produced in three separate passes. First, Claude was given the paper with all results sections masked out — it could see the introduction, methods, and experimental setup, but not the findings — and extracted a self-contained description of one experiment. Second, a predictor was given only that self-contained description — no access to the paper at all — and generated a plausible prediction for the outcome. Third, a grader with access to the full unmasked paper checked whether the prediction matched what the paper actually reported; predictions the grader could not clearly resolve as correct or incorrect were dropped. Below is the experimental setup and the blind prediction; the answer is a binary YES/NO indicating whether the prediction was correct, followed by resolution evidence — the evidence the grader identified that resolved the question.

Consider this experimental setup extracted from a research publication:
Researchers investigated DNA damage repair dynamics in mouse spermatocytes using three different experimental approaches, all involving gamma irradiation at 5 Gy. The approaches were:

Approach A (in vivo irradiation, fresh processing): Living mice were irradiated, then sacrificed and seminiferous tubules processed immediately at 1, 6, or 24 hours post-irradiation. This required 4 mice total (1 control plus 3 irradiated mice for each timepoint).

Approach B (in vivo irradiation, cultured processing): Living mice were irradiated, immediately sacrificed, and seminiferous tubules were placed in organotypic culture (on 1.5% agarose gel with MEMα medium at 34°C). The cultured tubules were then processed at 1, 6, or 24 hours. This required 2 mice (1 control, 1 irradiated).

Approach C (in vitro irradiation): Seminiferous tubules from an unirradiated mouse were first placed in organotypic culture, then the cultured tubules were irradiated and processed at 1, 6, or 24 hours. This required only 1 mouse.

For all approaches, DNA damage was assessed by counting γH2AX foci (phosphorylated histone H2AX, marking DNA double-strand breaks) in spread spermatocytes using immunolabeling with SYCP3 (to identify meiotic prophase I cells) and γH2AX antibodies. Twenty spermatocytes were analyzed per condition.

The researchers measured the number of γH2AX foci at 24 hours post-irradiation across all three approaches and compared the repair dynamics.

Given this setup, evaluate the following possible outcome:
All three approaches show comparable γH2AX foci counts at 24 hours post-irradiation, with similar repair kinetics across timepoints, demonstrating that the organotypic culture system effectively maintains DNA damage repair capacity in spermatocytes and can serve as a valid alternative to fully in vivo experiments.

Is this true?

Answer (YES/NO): NO